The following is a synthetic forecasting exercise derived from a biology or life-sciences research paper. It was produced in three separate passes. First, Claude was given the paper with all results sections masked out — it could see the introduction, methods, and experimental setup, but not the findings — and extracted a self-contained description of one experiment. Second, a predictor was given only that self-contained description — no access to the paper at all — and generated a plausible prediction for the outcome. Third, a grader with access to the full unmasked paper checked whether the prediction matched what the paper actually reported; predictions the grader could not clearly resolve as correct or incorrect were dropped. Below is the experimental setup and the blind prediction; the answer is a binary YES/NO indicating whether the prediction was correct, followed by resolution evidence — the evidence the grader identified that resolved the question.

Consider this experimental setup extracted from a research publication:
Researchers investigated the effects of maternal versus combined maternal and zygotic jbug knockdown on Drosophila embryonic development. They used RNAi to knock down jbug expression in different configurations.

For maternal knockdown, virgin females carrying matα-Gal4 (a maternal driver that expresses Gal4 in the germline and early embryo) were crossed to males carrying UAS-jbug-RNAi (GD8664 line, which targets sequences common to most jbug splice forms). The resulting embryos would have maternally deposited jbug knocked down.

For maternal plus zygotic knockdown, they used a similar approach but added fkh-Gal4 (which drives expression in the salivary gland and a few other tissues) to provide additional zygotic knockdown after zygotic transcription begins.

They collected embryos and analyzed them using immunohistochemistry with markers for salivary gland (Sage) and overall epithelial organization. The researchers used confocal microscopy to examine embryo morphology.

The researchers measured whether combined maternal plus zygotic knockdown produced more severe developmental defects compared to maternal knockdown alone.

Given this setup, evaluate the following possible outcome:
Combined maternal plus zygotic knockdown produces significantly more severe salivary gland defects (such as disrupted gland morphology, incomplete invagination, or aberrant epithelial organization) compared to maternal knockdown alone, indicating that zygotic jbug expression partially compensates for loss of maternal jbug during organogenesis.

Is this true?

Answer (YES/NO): YES